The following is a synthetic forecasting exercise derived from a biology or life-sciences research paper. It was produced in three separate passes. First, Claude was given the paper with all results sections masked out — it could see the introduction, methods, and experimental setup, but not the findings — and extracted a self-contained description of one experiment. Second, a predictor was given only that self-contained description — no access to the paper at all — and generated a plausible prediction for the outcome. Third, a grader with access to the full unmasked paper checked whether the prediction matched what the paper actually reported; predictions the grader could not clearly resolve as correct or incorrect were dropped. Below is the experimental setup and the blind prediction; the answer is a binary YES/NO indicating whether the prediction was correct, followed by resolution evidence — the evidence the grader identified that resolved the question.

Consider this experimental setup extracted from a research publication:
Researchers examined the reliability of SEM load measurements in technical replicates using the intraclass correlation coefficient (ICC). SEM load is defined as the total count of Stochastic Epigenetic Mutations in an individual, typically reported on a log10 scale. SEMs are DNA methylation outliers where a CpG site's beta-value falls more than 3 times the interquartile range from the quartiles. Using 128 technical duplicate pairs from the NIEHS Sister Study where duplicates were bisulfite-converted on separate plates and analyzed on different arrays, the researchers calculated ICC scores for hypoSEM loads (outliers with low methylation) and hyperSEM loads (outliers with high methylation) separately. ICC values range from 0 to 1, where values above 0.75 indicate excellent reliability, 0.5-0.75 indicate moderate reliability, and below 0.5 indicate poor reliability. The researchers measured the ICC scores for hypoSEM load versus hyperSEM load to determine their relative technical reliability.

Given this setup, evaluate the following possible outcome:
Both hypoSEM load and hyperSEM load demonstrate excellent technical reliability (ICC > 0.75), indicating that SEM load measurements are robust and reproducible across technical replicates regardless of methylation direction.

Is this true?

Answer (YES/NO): NO